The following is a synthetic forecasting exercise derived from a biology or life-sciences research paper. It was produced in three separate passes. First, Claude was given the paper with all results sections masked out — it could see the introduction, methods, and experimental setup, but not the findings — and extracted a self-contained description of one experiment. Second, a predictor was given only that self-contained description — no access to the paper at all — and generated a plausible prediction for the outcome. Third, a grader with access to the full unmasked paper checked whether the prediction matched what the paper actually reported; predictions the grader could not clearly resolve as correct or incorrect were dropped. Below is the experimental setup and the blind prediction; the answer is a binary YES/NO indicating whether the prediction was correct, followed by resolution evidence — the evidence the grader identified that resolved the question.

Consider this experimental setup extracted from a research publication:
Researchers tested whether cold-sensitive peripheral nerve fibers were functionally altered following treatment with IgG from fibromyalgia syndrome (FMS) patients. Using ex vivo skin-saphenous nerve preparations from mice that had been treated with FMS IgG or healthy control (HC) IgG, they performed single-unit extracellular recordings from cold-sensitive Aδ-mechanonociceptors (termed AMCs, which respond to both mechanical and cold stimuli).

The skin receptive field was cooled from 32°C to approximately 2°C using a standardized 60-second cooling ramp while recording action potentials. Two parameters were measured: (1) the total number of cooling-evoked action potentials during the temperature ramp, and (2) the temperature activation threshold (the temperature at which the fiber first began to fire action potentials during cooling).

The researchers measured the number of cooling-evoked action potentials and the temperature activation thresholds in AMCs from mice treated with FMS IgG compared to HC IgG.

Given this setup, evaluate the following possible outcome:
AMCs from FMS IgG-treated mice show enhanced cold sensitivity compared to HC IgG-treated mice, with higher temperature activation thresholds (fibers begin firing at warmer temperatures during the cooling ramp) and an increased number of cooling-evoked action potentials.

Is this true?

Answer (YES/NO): NO